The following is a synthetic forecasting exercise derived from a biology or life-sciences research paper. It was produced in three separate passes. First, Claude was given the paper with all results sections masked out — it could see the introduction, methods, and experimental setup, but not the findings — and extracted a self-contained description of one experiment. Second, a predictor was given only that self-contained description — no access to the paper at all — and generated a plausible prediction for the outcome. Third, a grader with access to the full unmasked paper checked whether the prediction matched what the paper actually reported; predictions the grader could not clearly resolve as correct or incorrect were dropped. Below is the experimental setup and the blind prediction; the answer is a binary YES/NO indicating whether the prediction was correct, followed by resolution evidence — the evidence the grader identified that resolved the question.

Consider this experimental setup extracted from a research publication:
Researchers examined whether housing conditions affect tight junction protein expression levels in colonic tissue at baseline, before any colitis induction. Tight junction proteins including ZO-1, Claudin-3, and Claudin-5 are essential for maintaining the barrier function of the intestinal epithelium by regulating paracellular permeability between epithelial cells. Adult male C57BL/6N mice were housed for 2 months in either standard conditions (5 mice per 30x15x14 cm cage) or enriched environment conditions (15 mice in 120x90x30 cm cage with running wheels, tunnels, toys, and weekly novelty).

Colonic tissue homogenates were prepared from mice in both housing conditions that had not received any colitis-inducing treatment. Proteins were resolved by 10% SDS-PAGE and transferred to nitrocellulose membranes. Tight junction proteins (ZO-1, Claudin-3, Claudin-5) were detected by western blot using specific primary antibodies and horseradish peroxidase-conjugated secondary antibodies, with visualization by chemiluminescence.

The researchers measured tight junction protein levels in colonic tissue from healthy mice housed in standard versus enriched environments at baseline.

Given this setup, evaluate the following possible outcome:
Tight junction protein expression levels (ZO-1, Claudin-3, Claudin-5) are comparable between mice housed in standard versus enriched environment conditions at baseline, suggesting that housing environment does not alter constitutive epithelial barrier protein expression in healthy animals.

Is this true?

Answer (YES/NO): NO